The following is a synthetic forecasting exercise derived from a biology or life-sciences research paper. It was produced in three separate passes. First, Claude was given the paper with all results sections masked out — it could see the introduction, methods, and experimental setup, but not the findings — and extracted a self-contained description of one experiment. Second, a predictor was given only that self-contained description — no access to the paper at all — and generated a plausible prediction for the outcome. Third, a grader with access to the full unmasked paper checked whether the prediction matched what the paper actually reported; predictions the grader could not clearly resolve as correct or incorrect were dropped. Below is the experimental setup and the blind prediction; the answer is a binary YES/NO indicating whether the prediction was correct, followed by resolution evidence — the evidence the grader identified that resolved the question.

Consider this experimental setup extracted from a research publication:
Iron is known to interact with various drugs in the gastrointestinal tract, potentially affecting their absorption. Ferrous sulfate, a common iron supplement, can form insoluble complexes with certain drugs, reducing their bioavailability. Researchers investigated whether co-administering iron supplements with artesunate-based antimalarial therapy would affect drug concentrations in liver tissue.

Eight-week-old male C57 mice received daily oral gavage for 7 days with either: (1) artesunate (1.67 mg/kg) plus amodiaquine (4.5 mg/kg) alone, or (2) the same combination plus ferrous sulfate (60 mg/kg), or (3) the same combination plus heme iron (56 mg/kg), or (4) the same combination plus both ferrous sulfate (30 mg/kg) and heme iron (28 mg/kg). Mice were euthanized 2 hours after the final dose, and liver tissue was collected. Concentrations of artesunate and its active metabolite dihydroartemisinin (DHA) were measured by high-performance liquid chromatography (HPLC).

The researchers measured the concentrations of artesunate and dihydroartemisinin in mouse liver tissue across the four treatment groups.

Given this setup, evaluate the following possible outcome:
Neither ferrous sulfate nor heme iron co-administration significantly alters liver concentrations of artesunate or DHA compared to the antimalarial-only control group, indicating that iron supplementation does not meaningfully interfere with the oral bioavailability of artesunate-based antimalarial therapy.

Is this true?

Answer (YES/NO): NO